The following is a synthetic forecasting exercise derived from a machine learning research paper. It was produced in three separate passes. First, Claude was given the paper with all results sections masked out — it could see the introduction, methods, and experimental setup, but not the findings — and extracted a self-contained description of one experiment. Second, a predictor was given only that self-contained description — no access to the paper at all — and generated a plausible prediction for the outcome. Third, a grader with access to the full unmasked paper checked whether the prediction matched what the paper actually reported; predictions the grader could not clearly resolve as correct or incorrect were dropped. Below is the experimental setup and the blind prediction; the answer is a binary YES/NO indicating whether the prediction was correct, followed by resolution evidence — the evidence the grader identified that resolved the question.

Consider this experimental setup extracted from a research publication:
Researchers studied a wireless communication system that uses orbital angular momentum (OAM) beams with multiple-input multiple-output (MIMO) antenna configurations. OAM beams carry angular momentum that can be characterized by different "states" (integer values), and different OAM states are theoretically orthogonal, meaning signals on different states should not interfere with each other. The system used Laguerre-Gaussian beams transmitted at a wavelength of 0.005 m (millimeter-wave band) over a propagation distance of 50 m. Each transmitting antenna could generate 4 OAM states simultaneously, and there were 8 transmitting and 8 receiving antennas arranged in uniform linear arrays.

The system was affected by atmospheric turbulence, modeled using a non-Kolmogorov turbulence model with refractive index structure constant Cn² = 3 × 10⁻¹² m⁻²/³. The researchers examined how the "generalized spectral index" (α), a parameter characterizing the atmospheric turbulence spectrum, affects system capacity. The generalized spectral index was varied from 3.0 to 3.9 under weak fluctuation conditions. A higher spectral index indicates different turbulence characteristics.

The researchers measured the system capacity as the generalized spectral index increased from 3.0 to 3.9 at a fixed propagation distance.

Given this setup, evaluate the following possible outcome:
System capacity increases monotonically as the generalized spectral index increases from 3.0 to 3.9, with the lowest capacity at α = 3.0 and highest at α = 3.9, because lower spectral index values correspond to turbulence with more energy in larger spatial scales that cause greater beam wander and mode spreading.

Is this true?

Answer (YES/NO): NO